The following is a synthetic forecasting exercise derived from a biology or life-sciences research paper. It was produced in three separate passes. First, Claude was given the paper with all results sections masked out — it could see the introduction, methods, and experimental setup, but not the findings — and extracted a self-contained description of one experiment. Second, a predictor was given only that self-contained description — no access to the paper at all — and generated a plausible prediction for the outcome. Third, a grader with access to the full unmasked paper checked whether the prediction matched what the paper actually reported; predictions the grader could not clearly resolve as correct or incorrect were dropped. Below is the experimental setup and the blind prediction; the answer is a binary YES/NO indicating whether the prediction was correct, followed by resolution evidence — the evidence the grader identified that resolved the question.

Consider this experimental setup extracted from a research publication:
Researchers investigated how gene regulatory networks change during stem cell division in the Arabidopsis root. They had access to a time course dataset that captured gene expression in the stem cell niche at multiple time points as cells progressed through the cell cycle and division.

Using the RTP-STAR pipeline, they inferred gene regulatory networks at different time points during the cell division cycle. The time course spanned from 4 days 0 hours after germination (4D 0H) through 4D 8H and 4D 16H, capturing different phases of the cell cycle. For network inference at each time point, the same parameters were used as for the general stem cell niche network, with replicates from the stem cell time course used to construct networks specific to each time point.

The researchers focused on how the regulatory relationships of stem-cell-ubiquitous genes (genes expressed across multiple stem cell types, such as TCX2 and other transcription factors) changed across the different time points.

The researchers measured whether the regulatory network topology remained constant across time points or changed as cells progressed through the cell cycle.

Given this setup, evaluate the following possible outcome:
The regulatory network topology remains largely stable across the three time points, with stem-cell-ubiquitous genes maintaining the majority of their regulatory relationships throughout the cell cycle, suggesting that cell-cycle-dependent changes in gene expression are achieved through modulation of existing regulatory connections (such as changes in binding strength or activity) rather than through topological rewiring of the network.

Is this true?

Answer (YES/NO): NO